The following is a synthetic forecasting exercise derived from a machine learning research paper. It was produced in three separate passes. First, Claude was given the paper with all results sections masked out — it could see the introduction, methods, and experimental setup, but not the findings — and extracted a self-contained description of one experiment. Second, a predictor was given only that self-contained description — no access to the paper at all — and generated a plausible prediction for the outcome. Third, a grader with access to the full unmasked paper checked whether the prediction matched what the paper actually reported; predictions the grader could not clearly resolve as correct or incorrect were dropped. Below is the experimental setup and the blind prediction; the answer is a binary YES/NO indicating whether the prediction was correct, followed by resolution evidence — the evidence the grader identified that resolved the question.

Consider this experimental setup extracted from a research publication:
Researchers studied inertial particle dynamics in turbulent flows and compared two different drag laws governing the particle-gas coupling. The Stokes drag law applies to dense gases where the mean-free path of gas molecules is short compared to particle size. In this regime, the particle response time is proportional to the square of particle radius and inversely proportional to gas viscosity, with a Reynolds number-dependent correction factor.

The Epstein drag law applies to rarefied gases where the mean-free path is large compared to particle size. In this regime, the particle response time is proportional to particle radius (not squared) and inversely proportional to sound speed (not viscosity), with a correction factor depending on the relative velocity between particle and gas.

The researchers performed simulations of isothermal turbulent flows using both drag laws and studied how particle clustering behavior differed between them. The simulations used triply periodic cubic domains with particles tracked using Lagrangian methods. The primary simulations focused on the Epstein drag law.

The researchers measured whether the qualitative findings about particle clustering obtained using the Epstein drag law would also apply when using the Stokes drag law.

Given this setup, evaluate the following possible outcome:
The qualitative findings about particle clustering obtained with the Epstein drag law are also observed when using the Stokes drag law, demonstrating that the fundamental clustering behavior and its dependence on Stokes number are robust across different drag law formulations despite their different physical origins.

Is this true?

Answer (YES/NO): YES